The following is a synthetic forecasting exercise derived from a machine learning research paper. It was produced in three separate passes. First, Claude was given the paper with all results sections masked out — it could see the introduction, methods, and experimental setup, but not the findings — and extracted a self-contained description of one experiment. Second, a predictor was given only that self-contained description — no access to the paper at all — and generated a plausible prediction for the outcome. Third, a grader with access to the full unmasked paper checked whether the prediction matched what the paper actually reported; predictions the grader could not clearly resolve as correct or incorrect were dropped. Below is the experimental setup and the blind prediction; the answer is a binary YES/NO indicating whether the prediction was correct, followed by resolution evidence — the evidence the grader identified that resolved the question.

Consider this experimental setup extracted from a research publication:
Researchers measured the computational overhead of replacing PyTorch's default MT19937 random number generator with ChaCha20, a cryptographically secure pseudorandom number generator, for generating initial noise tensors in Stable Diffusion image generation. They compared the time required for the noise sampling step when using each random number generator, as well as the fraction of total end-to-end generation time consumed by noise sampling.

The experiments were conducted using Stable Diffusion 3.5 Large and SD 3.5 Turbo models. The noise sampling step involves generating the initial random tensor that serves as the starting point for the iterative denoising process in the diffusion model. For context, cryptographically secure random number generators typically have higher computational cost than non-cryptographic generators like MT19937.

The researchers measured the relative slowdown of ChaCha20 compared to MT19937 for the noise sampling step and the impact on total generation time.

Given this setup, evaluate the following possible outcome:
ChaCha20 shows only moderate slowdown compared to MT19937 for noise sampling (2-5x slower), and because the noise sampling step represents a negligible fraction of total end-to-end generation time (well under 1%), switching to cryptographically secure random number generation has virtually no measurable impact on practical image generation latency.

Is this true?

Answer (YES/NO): NO